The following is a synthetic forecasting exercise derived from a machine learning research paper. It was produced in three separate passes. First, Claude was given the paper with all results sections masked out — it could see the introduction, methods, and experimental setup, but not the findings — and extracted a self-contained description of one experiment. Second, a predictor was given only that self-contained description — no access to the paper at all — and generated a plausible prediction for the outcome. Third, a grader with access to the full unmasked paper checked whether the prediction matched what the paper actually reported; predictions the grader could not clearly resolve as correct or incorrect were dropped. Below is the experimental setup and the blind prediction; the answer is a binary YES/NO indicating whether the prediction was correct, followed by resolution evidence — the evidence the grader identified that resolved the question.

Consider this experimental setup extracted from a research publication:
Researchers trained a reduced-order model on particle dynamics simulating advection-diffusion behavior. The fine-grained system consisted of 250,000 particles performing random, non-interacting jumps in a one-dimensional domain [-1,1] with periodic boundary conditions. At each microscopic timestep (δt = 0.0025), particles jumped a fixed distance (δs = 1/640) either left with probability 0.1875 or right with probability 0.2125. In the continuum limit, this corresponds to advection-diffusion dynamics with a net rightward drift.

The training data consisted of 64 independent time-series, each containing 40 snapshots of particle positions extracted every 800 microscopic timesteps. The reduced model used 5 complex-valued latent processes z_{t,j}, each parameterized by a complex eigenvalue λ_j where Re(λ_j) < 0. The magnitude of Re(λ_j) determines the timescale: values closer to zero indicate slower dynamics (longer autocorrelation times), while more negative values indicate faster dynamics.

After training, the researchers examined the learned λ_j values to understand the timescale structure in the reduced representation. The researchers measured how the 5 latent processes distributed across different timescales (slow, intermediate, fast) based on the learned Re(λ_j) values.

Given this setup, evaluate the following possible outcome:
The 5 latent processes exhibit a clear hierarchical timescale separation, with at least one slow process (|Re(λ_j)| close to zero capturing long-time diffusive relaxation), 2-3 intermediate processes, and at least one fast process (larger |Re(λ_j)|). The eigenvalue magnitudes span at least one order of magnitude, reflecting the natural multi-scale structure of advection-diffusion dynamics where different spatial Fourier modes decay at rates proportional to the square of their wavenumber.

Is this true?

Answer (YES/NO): NO